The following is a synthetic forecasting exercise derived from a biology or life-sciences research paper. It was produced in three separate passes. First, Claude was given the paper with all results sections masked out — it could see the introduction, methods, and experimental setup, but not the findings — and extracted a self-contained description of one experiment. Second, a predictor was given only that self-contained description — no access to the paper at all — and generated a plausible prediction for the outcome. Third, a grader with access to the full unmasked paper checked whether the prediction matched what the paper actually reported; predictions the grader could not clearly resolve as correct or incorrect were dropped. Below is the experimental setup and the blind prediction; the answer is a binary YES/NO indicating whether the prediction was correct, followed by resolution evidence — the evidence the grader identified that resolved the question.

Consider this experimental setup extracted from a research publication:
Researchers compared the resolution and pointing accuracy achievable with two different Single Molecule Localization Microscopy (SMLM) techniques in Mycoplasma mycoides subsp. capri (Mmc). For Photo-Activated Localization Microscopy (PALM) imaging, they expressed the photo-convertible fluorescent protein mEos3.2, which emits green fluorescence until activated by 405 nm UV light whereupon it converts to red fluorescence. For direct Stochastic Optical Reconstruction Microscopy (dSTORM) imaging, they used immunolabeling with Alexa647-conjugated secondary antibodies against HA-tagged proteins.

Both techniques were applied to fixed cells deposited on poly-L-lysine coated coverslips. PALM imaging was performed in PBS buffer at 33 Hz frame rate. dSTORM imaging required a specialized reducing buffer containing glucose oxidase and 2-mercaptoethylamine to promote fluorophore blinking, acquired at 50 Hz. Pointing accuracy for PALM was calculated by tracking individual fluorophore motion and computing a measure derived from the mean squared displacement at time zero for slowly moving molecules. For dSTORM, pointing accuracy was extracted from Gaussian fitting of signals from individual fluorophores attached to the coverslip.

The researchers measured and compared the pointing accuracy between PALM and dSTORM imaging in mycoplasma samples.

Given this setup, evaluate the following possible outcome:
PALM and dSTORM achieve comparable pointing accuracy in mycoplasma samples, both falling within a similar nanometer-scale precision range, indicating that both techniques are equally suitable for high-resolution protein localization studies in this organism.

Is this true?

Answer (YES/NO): NO